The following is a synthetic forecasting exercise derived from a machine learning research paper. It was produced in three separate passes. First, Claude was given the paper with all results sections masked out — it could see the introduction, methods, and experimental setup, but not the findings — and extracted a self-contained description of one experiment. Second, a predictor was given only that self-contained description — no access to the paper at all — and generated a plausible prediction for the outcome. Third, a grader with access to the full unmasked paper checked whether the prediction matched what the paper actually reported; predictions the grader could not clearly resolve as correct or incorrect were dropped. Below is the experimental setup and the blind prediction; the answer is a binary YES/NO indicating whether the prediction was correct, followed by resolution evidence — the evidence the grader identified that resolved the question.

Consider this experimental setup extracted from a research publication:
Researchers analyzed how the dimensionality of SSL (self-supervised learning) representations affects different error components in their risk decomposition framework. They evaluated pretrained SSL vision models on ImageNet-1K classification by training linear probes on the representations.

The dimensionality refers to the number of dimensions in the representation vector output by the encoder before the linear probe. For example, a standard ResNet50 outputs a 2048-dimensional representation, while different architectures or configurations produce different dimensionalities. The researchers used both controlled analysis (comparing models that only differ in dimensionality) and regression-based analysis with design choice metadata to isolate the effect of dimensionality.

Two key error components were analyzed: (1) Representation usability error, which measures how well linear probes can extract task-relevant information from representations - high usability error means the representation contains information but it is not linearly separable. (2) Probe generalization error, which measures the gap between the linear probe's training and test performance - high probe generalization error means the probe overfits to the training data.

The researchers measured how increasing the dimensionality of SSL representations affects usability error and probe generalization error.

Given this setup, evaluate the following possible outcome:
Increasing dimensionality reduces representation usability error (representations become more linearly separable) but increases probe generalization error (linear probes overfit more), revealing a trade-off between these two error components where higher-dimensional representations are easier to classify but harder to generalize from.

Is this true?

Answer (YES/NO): YES